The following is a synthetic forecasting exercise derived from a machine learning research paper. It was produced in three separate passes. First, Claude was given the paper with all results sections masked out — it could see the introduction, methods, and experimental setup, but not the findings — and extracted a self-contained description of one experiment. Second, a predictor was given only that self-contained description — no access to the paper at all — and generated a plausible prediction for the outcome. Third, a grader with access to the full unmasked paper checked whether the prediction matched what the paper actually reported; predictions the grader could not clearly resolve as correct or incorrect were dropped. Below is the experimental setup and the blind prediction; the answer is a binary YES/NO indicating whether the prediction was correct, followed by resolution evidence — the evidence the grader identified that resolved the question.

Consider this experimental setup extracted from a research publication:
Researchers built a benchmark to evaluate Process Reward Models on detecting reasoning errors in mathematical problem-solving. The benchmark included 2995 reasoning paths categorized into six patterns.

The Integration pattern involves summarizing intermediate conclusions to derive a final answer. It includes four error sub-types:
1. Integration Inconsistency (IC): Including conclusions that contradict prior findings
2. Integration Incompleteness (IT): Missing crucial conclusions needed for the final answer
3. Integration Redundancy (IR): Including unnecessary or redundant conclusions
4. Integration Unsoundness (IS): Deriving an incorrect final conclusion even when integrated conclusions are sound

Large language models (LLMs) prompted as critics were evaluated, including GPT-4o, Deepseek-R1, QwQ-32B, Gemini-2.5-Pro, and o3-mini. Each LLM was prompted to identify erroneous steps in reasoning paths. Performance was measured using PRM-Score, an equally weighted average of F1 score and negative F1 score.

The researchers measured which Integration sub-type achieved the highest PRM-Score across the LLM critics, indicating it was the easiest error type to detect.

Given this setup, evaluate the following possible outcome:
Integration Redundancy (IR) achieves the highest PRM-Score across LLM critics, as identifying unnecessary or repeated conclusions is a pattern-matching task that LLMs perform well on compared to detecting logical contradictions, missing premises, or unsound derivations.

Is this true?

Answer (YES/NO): NO